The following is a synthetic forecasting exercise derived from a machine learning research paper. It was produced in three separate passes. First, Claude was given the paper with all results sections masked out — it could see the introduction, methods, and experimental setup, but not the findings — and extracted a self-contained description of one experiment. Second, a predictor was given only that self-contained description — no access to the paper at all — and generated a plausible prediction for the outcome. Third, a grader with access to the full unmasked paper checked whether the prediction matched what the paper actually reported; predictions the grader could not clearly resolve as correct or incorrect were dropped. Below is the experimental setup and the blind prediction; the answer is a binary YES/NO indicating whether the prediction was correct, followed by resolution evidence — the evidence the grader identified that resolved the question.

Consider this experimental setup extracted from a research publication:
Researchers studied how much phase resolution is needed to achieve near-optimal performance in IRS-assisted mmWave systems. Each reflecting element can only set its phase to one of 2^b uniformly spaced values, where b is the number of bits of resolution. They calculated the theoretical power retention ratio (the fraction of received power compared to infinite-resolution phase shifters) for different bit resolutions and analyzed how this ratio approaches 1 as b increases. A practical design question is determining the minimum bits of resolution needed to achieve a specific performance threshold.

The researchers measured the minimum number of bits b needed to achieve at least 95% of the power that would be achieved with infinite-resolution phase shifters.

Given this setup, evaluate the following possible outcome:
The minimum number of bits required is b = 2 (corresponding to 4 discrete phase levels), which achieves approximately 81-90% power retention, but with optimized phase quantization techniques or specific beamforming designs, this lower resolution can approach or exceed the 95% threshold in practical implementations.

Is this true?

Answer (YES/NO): NO